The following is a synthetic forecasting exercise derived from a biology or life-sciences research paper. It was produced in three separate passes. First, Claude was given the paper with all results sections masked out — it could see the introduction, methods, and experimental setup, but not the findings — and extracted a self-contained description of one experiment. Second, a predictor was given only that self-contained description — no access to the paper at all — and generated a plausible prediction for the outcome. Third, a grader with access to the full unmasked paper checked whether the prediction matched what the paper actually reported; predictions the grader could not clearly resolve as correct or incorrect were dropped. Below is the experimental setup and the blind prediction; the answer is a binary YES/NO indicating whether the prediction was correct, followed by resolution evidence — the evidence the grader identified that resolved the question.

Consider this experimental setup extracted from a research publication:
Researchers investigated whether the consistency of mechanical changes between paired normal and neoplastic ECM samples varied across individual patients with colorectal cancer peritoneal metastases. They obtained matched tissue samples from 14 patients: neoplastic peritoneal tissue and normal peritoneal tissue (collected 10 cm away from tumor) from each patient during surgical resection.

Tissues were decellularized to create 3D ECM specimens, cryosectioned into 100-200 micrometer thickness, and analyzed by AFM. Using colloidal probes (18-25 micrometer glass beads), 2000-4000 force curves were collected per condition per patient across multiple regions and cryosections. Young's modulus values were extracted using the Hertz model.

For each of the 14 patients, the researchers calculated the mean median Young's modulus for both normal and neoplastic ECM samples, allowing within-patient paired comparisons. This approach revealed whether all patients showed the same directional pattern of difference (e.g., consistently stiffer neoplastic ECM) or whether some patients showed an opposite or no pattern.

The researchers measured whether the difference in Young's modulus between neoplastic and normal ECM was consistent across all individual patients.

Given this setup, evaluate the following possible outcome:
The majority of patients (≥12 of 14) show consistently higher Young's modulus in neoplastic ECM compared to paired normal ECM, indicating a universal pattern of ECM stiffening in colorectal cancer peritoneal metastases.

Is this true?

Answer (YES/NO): NO